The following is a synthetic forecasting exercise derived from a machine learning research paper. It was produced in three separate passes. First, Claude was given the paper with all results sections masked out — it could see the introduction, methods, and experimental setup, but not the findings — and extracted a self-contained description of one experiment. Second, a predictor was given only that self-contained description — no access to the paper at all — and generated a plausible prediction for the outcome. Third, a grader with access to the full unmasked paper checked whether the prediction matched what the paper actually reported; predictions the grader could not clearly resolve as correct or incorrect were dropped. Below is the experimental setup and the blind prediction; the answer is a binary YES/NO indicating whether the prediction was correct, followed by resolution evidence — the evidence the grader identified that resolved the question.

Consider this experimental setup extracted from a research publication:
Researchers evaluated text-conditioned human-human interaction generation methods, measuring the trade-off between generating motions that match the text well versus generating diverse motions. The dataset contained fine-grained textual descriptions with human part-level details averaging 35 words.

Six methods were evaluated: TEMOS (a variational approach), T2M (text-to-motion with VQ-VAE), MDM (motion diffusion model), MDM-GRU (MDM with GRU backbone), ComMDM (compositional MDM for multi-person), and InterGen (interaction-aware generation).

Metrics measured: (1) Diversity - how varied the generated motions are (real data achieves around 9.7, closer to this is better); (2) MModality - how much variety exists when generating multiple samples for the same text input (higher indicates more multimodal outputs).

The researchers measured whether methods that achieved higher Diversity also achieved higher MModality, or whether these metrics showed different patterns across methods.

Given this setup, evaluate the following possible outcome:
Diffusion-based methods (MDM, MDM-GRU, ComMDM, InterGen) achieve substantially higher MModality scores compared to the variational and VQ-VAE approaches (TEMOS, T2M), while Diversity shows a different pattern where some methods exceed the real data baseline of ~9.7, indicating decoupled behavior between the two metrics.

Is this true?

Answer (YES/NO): NO